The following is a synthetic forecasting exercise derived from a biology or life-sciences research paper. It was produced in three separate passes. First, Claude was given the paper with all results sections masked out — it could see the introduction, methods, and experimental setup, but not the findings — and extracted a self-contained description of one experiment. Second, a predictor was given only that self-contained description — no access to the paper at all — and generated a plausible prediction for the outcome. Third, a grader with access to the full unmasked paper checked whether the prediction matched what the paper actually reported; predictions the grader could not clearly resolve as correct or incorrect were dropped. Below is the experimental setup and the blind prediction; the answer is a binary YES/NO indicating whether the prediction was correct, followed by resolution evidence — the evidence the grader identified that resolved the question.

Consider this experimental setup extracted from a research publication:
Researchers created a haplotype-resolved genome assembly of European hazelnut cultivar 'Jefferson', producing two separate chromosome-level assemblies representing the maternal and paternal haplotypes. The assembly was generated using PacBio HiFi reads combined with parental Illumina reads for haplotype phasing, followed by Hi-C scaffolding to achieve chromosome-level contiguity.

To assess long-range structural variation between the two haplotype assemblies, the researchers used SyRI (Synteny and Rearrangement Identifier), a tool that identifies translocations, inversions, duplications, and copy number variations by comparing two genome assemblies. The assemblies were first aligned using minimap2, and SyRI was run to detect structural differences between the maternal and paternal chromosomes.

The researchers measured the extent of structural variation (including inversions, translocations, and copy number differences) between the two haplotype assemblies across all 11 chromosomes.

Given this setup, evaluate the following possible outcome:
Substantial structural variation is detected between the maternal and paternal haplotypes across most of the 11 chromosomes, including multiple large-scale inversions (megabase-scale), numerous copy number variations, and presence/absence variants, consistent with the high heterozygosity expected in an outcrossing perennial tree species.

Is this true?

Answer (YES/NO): NO